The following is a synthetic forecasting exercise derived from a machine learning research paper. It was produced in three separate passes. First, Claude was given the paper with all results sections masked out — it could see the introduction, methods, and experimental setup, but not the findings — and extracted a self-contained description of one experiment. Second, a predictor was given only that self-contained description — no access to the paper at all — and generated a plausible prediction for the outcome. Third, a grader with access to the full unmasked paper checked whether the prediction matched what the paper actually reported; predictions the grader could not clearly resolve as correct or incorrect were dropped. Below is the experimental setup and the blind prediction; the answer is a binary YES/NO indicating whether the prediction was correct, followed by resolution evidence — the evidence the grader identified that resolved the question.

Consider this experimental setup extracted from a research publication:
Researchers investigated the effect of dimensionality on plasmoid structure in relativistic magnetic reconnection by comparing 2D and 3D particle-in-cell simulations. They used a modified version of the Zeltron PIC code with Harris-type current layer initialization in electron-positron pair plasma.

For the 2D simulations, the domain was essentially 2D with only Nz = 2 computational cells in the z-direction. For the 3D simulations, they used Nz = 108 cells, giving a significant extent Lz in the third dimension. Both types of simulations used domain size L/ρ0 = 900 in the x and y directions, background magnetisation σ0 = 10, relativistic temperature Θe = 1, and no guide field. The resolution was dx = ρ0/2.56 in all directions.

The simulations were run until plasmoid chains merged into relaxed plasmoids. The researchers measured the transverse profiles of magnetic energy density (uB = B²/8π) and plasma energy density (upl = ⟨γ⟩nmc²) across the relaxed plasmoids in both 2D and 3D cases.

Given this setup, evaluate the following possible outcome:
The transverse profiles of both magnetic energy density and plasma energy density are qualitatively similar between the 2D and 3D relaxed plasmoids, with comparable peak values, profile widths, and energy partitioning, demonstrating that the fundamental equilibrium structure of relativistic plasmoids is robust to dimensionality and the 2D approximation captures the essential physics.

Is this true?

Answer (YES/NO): NO